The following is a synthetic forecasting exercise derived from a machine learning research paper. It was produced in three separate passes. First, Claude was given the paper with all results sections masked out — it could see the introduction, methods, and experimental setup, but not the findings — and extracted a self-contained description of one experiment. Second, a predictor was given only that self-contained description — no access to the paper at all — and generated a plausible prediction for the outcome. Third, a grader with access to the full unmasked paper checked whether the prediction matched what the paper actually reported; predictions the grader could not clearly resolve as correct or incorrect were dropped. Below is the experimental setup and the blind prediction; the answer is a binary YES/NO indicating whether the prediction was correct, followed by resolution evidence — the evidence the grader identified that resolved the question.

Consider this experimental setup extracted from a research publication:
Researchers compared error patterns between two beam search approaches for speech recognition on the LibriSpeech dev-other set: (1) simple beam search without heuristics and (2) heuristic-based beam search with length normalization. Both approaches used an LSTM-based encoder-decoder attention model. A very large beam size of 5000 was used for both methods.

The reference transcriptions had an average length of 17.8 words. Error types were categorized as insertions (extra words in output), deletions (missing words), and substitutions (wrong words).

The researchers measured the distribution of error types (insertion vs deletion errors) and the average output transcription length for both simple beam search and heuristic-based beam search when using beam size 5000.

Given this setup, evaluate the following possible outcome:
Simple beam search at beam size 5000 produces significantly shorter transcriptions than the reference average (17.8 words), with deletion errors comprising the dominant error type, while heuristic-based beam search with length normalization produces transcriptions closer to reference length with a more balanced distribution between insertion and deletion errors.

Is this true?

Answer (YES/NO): NO